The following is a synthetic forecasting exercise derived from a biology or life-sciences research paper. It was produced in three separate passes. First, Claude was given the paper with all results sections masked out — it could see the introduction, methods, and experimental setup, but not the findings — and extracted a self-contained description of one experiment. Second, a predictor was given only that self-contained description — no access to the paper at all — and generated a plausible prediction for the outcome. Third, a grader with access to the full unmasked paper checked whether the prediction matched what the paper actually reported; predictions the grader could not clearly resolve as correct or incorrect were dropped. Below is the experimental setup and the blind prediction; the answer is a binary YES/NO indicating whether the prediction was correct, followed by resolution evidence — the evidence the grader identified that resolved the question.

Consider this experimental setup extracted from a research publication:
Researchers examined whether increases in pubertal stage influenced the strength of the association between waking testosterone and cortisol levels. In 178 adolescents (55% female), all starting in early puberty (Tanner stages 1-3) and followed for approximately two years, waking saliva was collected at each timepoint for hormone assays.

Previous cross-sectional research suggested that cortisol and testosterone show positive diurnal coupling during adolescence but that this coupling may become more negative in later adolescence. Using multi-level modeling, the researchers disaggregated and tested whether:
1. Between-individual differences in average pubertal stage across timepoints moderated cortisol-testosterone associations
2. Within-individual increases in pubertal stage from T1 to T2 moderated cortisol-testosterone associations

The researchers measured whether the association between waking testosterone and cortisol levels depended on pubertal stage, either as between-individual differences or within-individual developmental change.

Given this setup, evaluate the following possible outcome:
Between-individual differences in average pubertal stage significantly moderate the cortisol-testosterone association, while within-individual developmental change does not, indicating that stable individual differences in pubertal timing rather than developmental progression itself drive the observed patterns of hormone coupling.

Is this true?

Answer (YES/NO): YES